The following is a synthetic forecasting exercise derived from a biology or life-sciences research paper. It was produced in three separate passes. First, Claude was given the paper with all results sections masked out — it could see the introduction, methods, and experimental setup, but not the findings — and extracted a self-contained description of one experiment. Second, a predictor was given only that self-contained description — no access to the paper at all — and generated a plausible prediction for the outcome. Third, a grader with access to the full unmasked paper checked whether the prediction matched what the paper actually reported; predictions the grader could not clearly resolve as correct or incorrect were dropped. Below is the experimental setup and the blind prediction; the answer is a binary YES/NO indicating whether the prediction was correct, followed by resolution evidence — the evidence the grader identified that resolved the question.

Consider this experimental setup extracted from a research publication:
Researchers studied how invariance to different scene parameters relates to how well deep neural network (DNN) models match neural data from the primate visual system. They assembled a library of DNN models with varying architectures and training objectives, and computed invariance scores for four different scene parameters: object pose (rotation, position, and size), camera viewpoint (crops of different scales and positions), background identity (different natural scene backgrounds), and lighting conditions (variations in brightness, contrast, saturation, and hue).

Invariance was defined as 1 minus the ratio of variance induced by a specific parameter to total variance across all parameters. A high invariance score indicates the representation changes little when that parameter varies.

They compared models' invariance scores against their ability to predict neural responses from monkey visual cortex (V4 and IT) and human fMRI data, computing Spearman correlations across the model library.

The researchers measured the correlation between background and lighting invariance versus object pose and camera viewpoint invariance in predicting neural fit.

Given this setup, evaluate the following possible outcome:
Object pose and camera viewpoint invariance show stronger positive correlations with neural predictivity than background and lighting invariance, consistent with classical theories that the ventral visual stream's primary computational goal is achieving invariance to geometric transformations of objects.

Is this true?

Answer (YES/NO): NO